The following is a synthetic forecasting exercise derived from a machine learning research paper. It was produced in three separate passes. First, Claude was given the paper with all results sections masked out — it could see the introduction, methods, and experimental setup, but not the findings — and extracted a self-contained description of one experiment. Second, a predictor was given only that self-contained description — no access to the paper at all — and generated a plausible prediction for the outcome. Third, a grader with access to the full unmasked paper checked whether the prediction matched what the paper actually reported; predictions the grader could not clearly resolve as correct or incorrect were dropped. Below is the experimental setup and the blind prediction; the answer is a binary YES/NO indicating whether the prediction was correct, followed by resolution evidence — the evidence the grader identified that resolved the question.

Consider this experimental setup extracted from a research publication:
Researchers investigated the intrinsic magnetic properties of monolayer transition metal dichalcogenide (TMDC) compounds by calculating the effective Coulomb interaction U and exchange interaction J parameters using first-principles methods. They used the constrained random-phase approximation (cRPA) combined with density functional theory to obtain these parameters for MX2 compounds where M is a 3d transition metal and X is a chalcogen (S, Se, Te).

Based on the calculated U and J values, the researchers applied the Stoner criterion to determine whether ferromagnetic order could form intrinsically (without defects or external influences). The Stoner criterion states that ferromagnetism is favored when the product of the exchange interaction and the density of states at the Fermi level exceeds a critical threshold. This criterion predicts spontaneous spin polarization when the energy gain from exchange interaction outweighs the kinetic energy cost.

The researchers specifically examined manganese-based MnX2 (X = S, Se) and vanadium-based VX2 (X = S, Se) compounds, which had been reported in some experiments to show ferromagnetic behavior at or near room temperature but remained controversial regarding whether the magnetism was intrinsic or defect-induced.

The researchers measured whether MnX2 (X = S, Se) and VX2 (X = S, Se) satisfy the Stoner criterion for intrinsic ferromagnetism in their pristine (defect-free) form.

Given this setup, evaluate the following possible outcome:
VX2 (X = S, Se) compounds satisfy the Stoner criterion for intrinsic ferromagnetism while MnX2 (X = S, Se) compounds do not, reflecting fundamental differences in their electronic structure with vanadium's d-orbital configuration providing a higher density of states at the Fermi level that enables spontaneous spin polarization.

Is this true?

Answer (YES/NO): NO